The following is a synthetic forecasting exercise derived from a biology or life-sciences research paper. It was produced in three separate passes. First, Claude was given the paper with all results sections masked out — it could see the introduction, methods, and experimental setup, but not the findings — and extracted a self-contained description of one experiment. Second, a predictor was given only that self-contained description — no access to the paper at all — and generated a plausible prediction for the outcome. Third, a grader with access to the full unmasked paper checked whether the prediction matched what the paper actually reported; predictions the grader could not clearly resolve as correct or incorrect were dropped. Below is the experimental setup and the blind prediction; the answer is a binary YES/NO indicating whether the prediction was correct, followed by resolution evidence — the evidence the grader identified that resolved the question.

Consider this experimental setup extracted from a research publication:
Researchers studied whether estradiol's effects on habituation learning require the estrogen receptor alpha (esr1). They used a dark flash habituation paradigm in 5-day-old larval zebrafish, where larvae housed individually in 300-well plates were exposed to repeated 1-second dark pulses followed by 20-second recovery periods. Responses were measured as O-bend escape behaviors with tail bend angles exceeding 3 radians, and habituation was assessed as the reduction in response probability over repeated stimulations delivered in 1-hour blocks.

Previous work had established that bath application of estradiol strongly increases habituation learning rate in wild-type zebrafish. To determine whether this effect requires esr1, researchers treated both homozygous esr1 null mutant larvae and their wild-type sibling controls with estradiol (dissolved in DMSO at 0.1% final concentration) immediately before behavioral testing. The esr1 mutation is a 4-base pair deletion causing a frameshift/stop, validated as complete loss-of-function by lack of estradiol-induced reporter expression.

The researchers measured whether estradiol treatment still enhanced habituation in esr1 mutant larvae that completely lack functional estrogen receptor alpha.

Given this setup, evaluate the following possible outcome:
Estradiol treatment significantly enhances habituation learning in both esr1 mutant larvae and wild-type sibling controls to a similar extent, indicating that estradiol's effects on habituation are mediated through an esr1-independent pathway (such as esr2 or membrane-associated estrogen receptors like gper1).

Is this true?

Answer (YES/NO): NO